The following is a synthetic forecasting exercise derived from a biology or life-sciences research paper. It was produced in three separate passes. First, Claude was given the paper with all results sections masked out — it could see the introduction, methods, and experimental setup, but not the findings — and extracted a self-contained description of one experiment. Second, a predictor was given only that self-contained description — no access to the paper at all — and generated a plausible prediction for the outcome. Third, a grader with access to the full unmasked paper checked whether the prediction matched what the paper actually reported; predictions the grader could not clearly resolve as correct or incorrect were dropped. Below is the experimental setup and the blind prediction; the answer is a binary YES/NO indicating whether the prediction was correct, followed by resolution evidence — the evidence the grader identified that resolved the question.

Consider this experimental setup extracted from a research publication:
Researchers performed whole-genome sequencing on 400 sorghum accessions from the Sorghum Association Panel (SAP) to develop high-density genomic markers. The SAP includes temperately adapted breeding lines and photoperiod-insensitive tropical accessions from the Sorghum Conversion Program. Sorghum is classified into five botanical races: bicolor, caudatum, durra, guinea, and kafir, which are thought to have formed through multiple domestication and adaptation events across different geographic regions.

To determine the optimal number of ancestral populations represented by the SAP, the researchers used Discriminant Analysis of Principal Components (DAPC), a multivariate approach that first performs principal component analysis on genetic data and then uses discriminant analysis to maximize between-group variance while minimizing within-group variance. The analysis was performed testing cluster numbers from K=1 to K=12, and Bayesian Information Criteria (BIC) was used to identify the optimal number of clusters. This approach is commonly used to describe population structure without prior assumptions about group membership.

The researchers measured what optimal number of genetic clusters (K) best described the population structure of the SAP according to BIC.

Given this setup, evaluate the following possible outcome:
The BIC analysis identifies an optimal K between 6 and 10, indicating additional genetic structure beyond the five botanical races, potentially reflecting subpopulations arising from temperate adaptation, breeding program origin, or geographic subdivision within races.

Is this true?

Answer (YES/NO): YES